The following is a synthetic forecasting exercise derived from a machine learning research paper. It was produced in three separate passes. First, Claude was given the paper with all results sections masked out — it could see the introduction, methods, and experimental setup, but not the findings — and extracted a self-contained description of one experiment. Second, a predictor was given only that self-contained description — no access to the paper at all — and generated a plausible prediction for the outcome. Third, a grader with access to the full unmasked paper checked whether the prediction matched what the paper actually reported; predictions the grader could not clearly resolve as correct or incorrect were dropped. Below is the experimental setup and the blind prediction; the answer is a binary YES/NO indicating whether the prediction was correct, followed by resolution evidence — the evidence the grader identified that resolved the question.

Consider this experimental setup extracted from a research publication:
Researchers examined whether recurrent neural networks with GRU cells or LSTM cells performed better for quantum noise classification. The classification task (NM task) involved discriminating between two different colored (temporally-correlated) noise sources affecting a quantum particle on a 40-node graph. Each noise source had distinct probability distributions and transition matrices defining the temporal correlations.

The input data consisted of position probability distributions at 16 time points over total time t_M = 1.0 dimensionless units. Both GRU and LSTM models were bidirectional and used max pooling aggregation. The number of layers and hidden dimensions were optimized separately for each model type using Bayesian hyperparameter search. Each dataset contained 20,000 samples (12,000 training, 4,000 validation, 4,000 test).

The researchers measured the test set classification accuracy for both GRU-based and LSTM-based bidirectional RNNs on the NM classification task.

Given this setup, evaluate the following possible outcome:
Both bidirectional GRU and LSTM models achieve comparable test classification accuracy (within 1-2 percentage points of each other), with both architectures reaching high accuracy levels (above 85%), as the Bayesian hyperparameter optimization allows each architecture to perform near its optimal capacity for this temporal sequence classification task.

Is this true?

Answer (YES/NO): NO